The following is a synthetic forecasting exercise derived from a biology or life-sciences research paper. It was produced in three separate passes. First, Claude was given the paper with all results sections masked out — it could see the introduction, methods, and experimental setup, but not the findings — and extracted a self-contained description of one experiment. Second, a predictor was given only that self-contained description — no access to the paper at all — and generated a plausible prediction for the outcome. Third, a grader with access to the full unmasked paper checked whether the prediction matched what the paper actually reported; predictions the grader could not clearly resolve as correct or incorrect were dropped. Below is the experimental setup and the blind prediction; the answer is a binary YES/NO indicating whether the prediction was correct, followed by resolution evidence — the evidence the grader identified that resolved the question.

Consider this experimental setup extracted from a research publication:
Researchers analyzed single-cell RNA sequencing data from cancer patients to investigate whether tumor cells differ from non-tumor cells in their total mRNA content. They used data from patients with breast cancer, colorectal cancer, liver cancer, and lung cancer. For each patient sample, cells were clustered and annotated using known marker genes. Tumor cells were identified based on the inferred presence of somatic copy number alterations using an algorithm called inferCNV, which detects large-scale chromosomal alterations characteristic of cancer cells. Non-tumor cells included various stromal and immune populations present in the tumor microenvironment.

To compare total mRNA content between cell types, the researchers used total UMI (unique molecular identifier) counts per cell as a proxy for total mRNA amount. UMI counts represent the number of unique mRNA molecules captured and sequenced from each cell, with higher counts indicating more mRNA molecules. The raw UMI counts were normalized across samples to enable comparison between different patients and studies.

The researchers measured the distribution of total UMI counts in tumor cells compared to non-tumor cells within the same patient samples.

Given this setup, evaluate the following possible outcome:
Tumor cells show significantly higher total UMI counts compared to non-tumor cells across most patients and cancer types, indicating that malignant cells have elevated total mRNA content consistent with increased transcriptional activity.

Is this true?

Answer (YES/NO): NO